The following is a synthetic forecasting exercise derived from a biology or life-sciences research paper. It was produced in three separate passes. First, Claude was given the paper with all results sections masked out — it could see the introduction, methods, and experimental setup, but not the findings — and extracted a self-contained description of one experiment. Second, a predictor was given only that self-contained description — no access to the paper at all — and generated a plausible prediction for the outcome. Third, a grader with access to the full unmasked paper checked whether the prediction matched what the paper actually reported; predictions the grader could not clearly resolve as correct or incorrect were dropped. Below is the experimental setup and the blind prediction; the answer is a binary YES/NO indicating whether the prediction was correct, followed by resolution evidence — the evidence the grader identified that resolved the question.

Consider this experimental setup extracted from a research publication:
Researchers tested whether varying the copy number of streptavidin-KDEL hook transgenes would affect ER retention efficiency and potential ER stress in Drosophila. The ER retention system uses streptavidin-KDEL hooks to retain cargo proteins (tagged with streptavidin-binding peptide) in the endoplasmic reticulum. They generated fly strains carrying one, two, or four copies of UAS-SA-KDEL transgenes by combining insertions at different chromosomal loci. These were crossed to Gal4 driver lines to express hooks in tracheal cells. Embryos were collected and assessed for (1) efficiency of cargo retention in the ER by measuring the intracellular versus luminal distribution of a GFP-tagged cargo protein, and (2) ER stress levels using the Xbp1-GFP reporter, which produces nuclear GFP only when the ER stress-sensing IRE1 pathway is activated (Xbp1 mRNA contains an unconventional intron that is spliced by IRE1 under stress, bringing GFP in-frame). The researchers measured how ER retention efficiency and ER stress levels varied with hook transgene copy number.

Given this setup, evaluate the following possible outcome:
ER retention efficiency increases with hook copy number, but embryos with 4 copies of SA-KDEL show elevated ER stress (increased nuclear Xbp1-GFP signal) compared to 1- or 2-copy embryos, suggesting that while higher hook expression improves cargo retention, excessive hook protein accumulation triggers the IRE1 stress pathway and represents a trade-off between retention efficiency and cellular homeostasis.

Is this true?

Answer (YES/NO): YES